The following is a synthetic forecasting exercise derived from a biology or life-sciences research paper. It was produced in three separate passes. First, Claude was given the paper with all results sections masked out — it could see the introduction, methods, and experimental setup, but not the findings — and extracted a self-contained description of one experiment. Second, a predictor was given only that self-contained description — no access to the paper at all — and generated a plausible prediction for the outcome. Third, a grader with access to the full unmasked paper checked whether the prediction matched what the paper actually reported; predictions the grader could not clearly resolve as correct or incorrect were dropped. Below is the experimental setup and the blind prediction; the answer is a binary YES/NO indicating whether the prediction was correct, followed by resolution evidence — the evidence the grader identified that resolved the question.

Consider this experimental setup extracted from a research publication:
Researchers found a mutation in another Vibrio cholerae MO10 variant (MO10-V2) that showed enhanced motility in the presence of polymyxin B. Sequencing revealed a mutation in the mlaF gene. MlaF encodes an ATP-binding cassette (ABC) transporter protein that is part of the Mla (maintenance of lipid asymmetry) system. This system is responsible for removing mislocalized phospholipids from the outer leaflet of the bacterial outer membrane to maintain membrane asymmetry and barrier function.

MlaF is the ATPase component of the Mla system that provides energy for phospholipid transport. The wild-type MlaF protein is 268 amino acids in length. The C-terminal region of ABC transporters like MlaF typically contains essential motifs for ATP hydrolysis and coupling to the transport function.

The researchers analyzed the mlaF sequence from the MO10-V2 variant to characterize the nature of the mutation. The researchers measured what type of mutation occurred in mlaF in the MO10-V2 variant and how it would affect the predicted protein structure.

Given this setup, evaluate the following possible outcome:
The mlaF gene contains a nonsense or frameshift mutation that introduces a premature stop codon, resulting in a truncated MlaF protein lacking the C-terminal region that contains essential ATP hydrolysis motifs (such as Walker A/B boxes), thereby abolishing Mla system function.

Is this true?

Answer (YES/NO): YES